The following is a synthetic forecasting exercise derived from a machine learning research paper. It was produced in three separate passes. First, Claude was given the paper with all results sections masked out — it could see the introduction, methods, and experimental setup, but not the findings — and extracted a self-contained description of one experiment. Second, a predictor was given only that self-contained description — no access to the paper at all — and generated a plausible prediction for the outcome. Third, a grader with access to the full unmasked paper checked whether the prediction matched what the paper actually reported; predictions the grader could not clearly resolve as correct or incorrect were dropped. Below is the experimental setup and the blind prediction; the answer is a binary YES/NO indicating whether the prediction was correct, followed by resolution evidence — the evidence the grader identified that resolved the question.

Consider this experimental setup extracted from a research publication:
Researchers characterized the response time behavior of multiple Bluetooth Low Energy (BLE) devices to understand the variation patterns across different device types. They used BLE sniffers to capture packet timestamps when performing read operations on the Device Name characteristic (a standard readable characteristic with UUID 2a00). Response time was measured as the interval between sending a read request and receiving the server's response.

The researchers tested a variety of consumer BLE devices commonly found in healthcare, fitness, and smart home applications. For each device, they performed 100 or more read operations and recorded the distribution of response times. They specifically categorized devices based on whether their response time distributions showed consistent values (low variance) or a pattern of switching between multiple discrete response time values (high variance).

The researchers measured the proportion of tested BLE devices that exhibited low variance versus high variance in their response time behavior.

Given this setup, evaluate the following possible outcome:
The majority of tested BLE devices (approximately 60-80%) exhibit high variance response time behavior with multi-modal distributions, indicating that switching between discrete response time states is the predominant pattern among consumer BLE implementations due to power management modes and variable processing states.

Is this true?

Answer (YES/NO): NO